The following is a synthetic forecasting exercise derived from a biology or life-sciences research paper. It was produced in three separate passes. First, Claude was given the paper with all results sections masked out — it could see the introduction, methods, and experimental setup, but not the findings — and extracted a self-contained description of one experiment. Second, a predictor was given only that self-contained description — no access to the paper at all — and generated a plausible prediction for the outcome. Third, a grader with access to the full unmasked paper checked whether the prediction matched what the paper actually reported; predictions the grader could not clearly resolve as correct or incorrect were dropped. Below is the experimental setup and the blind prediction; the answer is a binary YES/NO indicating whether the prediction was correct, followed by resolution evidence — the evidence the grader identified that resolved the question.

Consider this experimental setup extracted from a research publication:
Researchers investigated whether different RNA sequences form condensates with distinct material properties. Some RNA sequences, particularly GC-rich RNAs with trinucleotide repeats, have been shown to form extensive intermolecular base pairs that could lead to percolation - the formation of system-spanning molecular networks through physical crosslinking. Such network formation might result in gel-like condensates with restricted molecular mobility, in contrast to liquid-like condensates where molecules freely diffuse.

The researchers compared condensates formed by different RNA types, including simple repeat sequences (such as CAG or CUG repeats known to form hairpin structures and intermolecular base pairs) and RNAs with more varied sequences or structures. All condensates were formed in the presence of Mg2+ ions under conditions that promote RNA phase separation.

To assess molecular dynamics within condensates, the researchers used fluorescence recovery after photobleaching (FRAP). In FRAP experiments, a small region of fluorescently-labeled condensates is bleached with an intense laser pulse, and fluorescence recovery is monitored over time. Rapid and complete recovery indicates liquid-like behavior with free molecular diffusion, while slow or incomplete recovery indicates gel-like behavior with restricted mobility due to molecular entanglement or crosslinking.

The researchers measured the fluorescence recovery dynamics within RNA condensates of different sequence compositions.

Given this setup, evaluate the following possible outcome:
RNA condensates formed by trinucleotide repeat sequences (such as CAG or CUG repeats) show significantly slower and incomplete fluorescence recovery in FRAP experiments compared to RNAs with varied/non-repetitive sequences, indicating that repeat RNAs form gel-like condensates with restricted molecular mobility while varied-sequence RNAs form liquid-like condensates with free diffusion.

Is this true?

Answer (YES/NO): NO